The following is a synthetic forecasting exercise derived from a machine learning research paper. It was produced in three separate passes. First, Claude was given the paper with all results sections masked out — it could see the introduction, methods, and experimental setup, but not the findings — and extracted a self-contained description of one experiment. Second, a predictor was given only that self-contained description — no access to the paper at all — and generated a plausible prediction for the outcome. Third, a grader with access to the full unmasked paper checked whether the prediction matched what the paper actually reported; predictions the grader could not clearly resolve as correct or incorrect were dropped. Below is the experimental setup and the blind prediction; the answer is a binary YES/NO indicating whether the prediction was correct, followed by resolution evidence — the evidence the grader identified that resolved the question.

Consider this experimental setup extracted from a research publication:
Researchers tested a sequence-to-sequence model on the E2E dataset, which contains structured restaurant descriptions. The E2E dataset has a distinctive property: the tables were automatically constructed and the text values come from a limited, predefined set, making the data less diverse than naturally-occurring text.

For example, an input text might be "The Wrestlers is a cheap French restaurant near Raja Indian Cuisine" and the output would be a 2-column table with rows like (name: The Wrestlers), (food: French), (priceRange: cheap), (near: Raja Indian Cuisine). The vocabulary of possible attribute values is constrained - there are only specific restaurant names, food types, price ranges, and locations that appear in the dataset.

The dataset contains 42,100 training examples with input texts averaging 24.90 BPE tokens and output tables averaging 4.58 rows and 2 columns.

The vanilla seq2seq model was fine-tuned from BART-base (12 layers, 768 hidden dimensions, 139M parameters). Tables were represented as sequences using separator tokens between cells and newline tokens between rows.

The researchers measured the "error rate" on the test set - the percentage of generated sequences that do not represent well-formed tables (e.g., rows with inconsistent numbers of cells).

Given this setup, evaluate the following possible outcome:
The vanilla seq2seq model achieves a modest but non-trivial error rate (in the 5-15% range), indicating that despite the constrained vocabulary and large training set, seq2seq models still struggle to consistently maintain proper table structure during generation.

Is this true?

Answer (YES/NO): NO